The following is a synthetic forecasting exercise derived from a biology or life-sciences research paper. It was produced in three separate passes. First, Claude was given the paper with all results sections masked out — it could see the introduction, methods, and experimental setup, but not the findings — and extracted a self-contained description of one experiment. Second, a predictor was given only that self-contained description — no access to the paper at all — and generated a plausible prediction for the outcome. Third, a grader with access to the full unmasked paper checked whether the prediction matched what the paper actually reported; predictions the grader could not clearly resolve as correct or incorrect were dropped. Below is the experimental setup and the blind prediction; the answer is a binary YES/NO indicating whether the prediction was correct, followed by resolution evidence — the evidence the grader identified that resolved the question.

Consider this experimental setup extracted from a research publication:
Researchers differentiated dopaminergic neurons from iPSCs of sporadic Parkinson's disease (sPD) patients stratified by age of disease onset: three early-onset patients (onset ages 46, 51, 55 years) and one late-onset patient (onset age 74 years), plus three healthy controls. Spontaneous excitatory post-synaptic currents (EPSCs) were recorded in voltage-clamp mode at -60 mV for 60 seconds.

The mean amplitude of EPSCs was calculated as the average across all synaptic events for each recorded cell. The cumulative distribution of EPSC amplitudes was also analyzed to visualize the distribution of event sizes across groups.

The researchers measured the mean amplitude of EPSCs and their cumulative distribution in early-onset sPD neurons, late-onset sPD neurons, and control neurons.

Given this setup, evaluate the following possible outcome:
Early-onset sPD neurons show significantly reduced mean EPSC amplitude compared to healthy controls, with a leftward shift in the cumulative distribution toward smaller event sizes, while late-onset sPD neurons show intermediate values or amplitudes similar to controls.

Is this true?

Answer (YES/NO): NO